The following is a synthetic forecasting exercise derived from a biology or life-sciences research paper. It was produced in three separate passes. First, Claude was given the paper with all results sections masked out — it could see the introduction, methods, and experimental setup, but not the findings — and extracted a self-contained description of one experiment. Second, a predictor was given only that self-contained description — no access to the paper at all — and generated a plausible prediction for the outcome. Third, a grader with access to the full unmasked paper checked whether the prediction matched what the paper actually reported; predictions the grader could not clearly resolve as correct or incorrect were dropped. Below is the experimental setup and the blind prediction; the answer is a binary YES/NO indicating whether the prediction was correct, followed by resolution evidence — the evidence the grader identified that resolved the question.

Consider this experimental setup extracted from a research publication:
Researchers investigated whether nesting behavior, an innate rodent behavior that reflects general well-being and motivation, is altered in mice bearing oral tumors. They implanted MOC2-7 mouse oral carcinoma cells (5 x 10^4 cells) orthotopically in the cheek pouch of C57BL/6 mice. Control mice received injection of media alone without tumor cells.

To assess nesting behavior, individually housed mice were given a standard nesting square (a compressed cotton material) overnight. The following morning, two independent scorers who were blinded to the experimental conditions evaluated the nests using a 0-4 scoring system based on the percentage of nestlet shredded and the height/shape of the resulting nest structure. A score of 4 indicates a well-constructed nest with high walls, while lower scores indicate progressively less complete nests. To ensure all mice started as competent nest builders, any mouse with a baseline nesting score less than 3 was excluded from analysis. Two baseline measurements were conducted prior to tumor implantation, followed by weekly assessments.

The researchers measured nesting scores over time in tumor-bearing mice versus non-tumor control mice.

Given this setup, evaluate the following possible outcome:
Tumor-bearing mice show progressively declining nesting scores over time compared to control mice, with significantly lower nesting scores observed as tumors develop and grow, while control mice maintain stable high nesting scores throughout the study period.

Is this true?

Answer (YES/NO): YES